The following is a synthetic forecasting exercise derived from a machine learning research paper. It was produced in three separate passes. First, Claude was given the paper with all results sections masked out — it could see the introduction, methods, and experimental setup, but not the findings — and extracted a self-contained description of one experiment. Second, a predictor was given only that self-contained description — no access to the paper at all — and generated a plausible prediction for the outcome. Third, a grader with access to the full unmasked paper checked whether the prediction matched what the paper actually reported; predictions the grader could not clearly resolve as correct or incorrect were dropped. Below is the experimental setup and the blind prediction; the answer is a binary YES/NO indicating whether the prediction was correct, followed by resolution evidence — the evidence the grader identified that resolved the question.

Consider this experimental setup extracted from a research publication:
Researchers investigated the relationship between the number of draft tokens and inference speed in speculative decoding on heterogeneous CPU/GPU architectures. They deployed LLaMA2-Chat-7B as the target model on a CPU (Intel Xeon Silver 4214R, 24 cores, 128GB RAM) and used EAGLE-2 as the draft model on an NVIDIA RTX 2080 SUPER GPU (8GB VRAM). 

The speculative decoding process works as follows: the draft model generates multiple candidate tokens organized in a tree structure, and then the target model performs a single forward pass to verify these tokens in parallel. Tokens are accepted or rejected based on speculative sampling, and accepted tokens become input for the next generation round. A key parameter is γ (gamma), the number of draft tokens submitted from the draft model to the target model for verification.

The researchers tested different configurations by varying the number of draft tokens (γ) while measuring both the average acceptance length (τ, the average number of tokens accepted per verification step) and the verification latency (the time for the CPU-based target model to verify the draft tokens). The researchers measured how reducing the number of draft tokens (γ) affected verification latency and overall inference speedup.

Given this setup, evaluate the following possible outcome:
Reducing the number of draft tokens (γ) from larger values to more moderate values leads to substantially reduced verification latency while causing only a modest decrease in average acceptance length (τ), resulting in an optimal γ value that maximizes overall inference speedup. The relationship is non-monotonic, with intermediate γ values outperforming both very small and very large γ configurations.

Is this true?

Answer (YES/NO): NO